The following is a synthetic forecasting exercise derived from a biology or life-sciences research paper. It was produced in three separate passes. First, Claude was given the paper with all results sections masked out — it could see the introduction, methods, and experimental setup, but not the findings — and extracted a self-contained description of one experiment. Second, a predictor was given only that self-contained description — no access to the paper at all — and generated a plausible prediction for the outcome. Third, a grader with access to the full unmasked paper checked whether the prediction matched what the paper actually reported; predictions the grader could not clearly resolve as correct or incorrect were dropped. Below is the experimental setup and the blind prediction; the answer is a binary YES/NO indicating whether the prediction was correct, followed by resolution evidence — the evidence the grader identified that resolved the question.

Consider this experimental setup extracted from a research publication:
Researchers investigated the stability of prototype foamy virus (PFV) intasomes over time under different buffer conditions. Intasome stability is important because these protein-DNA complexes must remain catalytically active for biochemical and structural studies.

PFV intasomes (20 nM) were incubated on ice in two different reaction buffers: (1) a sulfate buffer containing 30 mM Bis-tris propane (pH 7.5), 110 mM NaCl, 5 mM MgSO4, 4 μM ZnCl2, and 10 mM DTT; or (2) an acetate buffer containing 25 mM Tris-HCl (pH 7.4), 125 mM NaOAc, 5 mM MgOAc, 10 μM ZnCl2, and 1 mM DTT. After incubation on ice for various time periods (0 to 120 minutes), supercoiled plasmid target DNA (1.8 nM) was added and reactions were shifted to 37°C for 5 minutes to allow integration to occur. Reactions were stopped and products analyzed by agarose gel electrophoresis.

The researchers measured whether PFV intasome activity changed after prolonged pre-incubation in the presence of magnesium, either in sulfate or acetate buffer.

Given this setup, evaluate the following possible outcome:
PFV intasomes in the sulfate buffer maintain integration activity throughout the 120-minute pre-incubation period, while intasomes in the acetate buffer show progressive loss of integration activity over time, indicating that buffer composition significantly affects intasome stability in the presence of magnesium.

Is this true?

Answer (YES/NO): NO